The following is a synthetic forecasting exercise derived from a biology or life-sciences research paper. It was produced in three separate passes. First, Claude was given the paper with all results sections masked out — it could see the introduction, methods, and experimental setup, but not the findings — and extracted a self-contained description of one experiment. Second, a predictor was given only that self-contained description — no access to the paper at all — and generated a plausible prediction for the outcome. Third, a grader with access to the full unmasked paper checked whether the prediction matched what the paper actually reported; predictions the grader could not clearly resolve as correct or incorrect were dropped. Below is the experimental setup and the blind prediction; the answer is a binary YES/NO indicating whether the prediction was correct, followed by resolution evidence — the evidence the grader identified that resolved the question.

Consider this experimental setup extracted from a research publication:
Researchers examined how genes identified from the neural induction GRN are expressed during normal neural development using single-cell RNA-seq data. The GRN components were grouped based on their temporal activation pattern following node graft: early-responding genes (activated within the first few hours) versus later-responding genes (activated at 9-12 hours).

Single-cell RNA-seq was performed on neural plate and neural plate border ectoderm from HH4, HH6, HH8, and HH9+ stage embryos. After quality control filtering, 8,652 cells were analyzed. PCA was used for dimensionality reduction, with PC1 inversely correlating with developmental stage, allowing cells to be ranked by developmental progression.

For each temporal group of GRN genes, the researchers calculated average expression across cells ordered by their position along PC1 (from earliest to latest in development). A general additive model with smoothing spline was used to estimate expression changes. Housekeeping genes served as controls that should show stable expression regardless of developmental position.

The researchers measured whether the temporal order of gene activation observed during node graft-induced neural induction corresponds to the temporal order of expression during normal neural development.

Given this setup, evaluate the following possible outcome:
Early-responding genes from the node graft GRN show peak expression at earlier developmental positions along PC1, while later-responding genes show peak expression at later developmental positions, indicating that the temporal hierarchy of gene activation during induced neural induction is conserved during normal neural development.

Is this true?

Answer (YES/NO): YES